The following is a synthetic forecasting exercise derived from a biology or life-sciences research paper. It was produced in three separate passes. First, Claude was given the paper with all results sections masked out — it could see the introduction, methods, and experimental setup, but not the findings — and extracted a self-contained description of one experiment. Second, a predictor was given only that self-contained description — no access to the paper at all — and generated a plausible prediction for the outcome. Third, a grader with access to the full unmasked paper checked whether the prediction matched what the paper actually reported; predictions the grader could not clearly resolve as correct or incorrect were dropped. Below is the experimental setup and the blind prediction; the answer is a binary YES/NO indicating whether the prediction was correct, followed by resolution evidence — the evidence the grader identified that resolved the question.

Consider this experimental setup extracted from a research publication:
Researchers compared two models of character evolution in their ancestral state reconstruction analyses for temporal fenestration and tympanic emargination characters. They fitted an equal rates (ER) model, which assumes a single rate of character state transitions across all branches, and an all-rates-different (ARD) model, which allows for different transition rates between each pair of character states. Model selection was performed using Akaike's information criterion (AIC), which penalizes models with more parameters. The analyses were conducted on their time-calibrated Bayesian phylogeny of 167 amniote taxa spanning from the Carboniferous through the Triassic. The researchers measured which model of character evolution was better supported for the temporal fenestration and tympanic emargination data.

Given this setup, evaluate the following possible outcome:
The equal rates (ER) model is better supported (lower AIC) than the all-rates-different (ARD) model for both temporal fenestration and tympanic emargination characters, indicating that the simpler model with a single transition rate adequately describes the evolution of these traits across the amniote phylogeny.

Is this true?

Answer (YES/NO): YES